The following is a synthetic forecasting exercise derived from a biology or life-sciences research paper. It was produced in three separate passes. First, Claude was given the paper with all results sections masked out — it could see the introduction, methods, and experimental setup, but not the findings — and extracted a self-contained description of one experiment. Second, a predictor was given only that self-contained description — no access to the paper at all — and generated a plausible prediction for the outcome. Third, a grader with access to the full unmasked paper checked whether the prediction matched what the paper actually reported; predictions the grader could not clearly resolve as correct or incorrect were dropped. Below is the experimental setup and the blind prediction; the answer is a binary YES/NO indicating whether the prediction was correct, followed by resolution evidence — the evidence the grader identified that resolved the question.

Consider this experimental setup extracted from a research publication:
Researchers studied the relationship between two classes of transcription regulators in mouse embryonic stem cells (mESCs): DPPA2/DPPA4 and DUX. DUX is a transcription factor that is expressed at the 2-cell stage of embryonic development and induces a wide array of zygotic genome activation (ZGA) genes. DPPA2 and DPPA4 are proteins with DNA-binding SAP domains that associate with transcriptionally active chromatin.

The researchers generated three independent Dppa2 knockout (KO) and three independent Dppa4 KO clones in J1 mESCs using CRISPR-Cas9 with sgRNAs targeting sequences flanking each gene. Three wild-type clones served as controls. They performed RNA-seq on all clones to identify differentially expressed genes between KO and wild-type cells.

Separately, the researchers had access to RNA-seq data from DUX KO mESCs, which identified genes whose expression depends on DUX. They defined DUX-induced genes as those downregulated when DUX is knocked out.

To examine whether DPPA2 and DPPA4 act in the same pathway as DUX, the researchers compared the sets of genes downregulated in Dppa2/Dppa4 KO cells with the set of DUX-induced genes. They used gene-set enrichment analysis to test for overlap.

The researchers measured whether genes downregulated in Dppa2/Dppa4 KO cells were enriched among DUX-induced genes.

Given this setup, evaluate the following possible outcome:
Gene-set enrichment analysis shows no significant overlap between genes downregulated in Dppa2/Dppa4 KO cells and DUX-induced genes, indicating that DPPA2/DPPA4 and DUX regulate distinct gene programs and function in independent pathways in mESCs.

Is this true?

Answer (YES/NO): NO